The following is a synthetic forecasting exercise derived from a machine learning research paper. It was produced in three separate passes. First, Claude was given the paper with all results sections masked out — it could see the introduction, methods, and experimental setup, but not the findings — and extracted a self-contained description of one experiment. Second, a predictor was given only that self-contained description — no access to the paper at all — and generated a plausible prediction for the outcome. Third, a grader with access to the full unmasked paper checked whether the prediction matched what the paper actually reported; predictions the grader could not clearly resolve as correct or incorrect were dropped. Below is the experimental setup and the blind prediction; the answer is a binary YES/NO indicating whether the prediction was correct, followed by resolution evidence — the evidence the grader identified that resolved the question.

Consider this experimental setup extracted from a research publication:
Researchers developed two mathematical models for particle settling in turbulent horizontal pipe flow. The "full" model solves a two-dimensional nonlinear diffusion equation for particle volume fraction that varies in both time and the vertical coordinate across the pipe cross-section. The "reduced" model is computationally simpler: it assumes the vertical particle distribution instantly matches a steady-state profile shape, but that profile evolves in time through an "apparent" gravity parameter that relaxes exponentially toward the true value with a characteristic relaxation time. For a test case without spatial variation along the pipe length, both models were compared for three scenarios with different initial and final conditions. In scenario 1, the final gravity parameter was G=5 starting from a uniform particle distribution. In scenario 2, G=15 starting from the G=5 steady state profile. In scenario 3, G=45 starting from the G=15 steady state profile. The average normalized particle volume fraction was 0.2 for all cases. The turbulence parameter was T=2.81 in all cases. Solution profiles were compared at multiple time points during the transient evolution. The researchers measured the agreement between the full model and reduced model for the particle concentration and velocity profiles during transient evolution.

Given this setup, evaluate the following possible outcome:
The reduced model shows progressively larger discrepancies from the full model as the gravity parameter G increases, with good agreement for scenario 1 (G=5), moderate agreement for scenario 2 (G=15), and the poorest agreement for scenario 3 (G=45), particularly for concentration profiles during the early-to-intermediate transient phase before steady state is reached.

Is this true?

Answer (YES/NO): NO